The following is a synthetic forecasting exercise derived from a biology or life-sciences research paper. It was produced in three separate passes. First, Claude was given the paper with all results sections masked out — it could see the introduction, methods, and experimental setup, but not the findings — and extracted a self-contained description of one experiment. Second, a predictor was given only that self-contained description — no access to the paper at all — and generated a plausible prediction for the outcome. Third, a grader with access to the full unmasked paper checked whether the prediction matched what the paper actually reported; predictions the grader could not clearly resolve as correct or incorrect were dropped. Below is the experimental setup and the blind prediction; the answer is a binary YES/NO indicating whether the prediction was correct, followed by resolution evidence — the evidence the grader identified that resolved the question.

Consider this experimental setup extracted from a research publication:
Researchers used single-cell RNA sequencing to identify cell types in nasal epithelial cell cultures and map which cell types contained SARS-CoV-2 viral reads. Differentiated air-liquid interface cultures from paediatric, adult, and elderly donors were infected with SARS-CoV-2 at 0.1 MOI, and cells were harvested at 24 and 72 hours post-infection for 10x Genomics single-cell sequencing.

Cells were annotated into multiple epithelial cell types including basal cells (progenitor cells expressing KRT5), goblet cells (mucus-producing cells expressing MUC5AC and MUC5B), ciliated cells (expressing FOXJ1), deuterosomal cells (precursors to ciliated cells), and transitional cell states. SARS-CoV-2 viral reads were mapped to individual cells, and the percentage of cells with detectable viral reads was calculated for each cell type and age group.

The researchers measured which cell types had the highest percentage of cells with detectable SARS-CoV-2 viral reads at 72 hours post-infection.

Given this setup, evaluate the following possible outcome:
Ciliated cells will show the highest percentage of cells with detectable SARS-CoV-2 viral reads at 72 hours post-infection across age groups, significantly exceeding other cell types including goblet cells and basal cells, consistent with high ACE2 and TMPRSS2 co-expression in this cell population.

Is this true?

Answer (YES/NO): NO